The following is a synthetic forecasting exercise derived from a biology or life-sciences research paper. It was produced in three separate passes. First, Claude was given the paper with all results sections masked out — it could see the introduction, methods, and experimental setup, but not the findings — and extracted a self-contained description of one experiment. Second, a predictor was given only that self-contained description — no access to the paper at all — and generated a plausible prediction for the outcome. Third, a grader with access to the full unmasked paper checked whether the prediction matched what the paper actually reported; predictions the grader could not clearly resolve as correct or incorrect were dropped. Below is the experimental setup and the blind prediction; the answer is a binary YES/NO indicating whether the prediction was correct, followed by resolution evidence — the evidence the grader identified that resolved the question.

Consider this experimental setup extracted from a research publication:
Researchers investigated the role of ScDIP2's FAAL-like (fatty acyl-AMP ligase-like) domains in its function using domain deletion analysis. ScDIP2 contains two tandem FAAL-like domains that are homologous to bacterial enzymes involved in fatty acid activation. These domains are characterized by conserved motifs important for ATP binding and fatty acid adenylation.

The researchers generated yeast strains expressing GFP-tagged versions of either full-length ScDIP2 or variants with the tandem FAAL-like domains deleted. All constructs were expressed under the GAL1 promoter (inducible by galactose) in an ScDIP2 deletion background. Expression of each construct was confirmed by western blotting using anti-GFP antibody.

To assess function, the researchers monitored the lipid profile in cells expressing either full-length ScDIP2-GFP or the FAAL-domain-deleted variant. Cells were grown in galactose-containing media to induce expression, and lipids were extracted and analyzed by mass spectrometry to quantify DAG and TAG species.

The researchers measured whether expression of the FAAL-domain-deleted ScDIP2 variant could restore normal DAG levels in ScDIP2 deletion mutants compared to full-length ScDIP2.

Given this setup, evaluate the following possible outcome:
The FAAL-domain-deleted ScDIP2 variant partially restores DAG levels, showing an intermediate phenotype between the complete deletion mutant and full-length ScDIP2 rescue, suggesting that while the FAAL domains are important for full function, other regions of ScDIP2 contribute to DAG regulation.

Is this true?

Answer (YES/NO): NO